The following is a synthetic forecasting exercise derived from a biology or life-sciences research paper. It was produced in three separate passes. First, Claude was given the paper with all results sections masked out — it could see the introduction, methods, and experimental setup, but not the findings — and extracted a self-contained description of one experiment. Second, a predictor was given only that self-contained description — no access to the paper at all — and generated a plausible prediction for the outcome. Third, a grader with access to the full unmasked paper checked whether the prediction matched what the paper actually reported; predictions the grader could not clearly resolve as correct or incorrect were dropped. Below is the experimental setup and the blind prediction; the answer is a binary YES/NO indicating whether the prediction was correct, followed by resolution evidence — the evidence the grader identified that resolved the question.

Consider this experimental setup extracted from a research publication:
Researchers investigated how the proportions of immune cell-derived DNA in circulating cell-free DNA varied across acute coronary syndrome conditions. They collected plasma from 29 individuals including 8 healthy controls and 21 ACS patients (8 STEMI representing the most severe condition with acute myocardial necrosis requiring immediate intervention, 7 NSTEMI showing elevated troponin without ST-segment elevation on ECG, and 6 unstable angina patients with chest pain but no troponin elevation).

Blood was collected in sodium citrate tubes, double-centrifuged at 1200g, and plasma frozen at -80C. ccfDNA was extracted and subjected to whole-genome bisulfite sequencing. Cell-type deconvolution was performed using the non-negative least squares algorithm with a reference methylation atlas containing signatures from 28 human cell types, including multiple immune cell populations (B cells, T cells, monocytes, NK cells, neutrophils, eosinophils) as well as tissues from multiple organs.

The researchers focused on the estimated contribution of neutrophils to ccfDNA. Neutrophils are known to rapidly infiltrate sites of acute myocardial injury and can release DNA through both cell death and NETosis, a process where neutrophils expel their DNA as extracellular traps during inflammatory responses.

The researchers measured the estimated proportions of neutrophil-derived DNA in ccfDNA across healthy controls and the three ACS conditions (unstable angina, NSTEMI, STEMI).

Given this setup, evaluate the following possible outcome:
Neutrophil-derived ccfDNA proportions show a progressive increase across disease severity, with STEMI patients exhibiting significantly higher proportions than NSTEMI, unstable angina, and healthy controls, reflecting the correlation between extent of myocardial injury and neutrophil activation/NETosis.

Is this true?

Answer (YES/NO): NO